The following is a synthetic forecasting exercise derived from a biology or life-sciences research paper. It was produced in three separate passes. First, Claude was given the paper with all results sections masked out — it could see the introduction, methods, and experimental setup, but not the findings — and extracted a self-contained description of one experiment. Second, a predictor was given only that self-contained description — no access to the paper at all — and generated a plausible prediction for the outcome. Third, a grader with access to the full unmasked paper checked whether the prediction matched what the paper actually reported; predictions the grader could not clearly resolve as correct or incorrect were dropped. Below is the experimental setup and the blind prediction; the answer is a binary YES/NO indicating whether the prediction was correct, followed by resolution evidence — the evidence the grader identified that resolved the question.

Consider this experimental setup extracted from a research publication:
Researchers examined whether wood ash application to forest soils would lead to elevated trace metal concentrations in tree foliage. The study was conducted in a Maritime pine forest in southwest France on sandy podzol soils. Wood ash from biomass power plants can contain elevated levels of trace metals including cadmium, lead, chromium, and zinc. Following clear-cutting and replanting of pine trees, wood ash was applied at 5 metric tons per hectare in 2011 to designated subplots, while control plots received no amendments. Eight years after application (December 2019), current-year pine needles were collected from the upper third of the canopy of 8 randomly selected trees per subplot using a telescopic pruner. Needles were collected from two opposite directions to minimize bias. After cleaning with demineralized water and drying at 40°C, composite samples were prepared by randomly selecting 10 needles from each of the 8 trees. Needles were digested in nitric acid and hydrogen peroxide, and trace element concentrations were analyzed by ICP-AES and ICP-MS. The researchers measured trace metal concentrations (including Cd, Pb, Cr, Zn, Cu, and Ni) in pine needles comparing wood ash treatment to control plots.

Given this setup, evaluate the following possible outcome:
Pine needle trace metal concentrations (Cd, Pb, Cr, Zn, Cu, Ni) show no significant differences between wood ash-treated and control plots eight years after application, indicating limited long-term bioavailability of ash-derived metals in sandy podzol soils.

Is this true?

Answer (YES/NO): NO